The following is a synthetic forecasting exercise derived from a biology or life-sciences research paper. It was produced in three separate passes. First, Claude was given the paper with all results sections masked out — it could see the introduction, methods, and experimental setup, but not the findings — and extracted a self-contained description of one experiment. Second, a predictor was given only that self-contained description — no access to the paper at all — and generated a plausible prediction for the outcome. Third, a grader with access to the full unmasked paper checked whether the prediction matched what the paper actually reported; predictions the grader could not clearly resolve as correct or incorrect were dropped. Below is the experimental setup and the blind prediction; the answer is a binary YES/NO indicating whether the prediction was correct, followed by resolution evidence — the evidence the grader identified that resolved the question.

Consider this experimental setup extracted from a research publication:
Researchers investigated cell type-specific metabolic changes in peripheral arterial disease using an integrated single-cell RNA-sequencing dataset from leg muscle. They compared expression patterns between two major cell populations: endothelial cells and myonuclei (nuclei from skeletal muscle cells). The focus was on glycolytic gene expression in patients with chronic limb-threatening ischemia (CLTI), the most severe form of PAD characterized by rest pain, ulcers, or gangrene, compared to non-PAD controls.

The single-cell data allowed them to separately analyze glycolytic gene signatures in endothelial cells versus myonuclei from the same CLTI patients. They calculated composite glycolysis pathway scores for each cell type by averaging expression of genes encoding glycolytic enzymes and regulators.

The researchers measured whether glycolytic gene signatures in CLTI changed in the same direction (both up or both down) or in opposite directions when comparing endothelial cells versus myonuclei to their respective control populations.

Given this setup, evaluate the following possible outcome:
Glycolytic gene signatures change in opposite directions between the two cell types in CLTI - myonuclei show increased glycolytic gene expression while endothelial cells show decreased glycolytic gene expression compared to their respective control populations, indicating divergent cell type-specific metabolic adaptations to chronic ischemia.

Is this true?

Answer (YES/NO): NO